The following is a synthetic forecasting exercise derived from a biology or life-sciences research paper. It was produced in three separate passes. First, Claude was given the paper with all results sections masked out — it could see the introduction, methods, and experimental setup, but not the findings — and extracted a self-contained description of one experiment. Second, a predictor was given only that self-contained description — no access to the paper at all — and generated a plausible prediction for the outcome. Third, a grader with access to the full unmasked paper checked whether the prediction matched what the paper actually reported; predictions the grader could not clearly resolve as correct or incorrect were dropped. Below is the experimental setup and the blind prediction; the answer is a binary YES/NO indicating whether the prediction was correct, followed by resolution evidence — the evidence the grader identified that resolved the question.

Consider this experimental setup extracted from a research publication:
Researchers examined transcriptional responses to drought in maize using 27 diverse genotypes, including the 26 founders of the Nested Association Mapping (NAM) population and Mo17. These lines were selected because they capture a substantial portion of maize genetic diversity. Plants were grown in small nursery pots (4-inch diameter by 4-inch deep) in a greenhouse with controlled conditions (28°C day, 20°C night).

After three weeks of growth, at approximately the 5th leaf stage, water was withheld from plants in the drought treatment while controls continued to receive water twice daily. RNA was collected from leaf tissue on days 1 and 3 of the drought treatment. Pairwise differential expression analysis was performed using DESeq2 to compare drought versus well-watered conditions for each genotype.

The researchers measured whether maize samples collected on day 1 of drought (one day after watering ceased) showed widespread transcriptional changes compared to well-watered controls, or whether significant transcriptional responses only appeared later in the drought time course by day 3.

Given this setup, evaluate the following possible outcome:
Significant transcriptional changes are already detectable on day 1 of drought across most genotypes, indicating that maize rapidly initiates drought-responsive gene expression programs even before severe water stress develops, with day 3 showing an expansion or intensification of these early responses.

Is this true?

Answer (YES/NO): NO